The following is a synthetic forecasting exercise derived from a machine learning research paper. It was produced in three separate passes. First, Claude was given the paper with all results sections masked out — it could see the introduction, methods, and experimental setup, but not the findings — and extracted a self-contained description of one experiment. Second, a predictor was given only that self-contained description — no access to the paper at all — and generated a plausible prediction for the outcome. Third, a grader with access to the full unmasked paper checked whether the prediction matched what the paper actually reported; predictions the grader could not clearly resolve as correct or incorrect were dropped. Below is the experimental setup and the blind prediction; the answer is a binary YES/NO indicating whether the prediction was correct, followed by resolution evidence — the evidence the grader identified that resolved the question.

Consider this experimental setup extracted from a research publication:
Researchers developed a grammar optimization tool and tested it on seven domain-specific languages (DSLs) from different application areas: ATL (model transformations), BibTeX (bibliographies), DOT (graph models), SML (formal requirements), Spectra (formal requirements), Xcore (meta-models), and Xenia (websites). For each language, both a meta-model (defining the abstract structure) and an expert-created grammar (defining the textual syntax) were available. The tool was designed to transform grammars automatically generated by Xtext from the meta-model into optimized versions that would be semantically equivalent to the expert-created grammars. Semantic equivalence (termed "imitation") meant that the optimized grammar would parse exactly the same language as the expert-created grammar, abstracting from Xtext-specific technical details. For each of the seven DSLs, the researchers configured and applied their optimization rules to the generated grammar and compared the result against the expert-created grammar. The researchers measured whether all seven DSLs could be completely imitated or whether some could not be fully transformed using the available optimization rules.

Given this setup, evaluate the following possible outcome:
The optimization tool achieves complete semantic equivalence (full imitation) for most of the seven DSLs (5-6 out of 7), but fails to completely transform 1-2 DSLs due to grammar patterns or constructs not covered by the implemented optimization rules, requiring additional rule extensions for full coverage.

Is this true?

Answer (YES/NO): YES